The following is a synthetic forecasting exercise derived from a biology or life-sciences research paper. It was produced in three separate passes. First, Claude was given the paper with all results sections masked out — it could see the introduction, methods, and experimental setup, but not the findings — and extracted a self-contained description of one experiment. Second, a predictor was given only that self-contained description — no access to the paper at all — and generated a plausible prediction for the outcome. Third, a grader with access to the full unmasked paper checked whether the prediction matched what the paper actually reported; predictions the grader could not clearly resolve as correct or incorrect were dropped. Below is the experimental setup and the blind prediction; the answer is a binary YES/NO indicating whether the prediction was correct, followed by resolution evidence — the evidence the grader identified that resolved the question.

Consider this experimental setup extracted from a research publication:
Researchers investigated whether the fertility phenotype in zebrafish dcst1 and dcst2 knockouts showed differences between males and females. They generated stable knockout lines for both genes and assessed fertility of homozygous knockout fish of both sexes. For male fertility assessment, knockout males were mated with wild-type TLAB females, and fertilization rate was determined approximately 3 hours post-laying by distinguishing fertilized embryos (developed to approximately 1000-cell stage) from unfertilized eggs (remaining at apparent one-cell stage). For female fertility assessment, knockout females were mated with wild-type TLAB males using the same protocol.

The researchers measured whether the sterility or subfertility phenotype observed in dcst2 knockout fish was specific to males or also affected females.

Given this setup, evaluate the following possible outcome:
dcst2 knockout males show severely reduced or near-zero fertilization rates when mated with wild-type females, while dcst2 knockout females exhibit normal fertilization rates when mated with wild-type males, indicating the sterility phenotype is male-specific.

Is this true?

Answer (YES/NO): YES